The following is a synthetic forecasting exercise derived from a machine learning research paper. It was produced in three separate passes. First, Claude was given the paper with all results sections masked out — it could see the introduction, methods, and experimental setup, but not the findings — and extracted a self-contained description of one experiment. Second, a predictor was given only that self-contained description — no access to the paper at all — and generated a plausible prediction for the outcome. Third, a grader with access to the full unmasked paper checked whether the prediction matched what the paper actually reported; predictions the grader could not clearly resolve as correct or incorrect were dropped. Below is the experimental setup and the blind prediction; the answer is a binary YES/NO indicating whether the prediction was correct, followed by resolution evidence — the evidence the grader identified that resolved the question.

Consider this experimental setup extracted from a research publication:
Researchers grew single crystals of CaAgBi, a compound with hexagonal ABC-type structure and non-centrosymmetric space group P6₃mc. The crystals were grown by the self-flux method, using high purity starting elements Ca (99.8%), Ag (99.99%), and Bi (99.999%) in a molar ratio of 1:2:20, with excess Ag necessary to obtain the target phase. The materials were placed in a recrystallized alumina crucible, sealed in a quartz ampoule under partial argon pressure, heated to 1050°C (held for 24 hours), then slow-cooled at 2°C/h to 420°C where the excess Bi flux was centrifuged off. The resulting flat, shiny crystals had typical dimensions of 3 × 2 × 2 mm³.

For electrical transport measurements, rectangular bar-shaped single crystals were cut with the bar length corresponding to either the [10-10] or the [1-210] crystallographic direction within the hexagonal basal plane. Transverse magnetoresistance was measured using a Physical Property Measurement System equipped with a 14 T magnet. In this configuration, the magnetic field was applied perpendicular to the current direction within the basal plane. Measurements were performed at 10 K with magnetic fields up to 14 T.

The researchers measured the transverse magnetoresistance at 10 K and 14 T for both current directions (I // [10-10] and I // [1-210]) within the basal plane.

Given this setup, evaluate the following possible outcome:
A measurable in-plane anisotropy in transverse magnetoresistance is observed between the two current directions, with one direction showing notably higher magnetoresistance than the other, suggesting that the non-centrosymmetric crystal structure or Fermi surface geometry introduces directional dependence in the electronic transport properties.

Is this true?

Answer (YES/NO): YES